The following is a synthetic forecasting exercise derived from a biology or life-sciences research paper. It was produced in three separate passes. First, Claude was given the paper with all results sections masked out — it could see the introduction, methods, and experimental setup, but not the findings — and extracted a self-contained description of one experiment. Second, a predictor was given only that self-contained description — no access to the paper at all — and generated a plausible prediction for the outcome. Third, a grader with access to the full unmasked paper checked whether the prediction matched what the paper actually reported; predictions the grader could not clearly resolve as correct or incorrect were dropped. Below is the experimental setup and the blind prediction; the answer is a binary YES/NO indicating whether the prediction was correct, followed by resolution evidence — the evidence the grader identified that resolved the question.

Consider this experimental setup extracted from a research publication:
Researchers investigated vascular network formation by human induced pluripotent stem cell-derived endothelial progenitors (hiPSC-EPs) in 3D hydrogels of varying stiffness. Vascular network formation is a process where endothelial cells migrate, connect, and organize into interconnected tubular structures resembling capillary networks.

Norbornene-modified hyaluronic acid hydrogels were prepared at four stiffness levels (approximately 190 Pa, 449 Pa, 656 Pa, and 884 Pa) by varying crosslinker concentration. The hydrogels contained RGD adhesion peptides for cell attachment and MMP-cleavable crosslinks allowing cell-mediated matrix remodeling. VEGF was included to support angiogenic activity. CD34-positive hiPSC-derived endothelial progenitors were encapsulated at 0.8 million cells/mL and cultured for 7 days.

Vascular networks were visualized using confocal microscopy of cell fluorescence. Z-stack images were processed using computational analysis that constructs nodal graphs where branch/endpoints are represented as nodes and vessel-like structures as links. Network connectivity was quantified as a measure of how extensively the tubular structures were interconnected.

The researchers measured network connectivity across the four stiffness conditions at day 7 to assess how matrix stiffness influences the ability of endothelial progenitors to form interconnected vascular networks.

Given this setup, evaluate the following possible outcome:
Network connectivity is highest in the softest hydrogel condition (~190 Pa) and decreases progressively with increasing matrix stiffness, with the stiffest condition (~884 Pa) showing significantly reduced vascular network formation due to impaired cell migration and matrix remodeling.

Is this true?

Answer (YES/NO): YES